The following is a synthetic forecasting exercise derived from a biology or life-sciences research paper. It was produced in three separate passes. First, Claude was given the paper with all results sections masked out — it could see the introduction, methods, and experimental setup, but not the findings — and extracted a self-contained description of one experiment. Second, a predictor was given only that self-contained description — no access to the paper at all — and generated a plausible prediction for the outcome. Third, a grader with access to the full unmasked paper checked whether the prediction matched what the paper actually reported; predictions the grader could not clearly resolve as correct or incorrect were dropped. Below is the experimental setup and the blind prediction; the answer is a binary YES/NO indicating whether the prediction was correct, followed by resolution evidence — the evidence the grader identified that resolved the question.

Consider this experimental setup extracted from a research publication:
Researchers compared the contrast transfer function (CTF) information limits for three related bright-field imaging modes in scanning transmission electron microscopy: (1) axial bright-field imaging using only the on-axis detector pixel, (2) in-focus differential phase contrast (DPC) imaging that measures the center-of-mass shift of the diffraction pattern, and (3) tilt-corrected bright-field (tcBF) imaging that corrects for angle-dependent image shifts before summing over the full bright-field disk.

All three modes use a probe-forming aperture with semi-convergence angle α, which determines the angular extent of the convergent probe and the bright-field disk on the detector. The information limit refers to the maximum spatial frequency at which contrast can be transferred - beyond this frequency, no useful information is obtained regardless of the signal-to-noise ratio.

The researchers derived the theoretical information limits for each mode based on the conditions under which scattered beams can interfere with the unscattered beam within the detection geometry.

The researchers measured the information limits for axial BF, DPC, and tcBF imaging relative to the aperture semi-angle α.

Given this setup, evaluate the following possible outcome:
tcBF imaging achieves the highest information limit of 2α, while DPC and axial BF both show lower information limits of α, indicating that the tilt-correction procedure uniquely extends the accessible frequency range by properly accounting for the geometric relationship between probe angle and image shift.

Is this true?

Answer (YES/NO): NO